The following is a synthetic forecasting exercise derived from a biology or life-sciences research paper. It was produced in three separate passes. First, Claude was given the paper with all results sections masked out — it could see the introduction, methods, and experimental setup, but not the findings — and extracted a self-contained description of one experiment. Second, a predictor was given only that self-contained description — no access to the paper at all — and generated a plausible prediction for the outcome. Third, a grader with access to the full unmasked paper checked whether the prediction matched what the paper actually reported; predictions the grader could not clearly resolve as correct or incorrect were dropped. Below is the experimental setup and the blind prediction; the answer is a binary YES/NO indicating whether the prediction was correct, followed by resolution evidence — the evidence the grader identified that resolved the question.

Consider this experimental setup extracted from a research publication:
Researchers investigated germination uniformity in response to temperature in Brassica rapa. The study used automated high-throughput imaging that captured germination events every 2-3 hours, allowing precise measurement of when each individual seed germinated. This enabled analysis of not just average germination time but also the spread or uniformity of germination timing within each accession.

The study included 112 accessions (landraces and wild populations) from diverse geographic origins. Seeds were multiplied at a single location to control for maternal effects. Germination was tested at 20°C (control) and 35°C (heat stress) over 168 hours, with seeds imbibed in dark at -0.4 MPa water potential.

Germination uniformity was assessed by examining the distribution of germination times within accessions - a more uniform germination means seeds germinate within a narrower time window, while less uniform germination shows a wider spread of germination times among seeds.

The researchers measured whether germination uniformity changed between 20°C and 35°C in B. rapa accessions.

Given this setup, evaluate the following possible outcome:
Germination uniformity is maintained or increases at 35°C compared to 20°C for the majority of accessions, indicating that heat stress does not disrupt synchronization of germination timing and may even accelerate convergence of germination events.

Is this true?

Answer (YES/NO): YES